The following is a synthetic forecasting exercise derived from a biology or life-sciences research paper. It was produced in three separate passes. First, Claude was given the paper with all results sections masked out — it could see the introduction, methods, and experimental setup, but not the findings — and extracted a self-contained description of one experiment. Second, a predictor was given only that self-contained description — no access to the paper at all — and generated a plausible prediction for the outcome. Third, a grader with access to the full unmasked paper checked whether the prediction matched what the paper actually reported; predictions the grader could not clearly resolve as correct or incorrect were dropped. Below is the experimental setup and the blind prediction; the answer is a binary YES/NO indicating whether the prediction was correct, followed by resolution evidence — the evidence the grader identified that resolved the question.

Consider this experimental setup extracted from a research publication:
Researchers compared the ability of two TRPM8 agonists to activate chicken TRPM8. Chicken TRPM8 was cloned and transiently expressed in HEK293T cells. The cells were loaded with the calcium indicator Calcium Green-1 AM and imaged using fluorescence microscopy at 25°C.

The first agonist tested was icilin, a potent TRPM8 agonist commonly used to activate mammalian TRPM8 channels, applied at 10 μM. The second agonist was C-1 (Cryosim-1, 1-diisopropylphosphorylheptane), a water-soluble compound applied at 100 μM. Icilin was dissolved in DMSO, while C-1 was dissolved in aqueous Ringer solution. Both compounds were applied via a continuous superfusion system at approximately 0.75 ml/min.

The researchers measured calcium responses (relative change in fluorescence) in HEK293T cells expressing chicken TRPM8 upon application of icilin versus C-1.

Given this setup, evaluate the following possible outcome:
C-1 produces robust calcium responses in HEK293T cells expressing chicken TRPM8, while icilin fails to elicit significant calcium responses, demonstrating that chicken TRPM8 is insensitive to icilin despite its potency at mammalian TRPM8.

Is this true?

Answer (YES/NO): YES